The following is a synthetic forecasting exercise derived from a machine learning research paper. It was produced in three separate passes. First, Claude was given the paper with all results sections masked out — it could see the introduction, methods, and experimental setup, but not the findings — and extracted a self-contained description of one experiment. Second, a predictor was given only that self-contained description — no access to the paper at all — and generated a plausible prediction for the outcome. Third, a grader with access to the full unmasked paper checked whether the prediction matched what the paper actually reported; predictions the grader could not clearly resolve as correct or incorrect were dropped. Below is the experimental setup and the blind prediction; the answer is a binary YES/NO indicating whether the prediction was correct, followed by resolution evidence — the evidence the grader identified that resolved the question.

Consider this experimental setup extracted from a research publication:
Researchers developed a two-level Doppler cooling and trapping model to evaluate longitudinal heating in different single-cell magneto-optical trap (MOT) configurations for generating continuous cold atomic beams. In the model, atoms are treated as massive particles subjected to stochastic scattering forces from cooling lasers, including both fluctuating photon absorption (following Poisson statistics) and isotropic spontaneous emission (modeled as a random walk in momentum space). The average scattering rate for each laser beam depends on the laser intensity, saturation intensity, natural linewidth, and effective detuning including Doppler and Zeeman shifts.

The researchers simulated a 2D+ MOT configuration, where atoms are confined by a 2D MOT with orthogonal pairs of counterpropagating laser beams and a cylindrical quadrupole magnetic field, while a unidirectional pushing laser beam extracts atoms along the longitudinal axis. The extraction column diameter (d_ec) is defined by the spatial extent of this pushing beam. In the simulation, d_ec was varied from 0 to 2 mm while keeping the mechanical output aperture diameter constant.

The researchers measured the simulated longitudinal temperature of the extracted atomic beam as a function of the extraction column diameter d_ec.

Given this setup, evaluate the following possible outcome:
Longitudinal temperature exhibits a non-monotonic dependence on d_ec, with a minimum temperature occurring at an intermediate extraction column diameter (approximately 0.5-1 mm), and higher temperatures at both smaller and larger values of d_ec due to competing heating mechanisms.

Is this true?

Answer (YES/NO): NO